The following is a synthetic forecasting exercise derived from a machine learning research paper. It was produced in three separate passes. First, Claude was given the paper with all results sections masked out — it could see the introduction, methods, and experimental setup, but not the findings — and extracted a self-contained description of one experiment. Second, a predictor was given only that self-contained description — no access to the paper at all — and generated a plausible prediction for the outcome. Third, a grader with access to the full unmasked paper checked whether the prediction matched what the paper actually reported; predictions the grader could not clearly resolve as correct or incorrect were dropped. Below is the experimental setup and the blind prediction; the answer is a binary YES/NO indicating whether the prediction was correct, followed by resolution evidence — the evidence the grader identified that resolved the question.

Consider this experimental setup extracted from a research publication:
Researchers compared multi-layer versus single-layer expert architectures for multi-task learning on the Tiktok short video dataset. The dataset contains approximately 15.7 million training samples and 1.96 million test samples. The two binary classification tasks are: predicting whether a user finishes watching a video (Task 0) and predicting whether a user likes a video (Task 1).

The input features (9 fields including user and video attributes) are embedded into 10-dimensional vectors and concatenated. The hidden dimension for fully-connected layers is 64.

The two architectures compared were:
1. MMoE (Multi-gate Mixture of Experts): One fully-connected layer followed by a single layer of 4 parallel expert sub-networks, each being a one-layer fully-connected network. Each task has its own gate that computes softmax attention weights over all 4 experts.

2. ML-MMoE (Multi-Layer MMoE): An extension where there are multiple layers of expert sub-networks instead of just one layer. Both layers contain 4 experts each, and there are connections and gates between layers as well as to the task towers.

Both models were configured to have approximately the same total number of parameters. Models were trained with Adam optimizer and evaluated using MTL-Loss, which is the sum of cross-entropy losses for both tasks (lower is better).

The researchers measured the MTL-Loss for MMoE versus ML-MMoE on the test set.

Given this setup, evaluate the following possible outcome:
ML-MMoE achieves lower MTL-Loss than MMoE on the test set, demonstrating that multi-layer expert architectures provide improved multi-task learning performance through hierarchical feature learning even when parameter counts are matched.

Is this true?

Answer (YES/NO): NO